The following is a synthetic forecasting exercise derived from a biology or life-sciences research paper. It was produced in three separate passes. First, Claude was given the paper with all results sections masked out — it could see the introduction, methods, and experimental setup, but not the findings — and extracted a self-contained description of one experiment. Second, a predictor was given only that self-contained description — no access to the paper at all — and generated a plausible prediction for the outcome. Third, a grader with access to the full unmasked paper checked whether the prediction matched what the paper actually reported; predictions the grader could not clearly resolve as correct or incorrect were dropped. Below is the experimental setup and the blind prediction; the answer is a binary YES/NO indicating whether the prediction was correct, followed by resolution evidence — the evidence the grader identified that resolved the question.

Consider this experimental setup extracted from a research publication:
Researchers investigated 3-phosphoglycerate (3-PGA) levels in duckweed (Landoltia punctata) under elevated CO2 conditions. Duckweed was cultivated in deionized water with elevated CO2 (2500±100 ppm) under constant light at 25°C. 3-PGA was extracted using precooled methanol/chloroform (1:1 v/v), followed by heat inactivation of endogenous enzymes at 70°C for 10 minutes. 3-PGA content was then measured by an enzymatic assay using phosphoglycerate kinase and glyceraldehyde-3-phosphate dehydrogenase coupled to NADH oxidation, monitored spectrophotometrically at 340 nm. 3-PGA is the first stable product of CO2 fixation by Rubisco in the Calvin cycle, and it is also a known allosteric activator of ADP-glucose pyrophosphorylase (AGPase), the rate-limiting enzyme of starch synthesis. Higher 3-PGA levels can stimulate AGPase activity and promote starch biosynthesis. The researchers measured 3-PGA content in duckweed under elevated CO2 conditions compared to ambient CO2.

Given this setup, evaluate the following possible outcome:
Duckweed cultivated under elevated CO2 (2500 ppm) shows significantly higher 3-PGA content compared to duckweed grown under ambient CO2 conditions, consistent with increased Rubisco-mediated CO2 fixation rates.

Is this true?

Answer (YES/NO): YES